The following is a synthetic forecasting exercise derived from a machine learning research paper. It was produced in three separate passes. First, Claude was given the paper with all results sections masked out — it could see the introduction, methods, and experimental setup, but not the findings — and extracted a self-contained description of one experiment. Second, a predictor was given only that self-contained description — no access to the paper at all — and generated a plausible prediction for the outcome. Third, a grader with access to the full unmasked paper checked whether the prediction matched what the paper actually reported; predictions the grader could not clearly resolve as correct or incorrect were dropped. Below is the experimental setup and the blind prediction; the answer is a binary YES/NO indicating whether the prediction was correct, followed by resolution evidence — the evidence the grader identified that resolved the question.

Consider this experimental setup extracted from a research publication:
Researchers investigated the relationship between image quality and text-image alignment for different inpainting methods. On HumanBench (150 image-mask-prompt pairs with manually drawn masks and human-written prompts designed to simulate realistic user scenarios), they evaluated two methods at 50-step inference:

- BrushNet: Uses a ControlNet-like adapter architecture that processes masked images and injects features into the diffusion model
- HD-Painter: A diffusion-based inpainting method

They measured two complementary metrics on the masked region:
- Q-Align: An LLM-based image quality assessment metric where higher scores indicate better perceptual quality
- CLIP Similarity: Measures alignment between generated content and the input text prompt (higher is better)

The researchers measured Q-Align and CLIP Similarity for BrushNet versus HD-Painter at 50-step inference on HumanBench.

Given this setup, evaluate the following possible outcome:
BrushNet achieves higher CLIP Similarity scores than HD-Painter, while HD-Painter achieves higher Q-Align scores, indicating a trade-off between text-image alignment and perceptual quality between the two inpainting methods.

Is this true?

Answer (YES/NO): NO